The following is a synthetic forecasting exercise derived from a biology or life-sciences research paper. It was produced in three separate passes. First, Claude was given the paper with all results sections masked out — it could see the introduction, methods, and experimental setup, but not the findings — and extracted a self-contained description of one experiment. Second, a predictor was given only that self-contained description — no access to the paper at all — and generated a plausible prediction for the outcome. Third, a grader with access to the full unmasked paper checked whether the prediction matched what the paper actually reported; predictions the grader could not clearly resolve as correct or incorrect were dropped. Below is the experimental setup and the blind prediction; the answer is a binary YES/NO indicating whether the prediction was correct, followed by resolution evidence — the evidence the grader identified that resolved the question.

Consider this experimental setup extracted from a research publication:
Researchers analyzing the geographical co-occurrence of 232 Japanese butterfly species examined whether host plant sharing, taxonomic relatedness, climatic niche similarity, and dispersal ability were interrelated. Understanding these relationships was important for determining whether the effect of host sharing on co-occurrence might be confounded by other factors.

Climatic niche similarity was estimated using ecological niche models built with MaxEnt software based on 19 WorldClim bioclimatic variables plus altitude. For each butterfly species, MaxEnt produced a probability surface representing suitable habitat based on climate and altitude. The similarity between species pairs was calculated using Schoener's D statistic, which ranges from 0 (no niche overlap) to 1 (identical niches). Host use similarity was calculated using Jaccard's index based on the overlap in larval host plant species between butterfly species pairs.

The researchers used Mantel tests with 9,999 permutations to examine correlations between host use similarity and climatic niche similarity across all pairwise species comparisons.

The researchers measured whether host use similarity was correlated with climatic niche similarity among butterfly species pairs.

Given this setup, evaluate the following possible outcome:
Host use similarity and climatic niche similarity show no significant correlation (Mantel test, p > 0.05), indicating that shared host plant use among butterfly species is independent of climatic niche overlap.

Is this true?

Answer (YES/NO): NO